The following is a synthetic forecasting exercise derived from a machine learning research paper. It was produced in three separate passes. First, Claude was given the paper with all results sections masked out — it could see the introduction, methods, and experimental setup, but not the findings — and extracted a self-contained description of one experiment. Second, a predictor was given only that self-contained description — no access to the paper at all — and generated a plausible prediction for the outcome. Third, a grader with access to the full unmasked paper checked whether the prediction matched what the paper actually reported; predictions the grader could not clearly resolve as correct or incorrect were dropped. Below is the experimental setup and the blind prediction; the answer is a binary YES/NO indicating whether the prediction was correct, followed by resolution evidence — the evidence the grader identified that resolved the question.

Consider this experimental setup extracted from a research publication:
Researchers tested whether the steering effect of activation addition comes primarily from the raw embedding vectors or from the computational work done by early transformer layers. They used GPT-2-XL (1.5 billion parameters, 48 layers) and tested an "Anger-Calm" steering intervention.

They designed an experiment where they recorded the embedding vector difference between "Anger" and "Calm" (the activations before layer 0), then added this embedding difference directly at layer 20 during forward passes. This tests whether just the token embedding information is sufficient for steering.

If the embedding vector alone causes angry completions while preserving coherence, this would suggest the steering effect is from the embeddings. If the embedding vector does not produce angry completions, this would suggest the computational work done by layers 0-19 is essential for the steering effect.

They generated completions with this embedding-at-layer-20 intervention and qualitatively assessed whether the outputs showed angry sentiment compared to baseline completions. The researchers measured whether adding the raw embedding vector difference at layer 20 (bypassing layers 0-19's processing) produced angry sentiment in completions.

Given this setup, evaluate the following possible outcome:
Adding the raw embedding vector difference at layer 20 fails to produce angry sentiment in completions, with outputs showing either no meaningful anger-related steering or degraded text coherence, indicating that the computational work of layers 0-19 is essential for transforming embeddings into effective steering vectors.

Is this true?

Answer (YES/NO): YES